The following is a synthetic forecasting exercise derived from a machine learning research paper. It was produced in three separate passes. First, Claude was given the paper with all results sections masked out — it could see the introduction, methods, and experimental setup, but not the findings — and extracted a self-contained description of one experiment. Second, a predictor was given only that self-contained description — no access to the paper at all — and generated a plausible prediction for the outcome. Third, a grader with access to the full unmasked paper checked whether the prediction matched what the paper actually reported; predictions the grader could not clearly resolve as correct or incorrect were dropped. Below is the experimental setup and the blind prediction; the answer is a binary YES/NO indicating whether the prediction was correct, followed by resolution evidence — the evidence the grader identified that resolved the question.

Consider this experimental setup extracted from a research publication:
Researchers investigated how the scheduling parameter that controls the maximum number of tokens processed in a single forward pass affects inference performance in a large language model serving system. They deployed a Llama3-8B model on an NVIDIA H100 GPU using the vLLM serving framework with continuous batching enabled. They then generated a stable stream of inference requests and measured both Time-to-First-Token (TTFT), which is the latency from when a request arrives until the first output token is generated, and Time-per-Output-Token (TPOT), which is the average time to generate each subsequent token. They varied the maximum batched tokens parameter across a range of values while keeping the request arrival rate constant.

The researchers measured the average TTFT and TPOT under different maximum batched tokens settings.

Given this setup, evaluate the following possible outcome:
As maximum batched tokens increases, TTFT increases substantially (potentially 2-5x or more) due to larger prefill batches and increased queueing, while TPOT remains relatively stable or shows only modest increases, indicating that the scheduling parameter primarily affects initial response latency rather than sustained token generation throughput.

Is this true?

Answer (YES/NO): NO